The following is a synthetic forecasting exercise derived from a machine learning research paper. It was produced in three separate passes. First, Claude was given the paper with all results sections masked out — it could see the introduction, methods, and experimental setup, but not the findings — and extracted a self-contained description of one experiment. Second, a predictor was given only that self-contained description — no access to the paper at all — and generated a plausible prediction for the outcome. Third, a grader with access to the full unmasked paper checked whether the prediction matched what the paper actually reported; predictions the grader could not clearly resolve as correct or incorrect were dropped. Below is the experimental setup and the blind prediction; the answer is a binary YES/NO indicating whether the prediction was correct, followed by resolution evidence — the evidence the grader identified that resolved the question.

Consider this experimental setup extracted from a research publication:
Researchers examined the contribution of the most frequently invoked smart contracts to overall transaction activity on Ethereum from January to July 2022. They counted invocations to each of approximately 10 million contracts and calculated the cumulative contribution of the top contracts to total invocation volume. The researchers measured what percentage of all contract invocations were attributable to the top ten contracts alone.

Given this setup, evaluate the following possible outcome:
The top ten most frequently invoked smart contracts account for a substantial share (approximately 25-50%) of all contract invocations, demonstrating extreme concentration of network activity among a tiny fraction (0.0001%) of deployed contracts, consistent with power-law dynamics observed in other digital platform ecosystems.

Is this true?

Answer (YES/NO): YES